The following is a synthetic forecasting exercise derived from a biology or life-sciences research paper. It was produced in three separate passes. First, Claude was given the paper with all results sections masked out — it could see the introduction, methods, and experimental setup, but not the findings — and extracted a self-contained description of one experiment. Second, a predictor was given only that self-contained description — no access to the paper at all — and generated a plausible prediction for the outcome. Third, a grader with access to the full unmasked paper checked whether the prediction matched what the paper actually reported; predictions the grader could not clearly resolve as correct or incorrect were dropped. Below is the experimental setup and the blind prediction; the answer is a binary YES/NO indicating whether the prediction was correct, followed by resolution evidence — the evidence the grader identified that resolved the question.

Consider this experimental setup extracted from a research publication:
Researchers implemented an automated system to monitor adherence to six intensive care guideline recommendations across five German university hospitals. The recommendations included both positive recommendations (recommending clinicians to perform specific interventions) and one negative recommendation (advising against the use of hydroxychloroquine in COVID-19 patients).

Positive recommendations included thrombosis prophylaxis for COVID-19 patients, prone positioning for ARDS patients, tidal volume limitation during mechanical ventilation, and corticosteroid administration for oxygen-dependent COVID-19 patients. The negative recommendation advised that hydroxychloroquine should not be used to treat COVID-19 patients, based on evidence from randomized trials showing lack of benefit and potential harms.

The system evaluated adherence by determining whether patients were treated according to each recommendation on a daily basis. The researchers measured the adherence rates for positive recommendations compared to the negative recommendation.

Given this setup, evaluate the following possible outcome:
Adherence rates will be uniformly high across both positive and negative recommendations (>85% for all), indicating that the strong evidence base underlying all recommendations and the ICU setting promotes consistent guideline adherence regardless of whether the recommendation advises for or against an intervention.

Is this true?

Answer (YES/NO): NO